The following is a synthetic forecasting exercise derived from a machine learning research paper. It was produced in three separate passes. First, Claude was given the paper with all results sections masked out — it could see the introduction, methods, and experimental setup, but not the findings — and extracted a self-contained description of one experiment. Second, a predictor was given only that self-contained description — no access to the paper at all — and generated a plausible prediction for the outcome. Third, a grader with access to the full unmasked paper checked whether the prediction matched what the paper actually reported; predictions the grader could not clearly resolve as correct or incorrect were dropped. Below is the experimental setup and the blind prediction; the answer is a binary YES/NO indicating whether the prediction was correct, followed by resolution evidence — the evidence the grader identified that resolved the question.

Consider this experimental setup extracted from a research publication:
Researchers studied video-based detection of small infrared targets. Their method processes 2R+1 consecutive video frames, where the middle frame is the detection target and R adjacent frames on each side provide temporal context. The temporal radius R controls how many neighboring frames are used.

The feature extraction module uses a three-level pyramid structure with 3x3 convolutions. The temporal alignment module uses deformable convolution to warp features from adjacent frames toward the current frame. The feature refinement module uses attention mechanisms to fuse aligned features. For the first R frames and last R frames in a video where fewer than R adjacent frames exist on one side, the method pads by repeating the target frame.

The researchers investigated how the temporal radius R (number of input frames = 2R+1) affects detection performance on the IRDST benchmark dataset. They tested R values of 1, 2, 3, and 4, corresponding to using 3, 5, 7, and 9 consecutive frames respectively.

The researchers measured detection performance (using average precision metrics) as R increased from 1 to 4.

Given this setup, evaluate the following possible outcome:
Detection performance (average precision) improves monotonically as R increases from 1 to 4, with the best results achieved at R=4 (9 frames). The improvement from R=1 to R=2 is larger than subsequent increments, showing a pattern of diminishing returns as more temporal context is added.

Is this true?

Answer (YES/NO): NO